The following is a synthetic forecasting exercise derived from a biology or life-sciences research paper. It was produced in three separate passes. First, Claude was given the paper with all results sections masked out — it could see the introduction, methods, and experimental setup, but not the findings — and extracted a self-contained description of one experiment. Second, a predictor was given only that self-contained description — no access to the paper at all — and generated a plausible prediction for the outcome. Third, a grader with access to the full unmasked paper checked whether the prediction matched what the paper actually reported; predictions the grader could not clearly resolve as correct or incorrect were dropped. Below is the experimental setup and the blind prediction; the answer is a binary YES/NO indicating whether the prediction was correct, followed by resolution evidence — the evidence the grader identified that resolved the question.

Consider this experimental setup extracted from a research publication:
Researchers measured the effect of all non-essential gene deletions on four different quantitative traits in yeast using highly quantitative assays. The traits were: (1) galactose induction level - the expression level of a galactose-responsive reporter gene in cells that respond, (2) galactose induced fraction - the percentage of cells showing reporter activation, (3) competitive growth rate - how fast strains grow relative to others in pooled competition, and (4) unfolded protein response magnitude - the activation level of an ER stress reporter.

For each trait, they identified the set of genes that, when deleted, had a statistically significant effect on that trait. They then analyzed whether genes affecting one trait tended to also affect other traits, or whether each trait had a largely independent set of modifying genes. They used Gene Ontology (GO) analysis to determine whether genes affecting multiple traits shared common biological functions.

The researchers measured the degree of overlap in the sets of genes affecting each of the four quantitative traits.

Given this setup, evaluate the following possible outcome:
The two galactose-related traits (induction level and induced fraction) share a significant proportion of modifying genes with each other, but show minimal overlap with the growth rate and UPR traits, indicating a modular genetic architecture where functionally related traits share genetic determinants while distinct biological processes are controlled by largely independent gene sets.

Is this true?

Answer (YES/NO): NO